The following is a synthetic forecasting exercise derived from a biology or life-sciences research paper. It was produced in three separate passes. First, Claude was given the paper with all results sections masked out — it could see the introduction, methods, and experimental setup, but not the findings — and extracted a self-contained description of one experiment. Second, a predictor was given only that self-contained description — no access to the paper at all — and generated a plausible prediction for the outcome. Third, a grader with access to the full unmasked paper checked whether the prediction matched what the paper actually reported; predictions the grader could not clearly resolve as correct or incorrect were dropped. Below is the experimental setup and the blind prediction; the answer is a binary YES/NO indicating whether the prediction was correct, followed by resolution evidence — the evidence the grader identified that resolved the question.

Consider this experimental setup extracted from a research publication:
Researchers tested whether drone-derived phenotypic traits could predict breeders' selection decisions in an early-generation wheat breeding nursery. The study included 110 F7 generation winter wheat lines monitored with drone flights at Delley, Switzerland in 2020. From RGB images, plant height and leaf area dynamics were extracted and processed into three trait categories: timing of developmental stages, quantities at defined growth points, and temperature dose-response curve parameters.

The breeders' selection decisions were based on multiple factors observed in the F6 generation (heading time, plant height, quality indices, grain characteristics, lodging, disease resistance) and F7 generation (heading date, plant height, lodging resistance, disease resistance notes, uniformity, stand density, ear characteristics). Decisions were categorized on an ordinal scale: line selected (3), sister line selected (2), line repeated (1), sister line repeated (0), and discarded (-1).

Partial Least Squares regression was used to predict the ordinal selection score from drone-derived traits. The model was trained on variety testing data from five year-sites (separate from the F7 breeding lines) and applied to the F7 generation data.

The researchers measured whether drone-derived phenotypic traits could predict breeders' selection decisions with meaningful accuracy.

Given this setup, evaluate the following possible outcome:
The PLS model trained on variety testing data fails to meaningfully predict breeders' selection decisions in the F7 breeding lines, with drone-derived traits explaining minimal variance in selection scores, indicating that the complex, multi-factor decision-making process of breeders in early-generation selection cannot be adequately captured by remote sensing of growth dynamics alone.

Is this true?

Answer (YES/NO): NO